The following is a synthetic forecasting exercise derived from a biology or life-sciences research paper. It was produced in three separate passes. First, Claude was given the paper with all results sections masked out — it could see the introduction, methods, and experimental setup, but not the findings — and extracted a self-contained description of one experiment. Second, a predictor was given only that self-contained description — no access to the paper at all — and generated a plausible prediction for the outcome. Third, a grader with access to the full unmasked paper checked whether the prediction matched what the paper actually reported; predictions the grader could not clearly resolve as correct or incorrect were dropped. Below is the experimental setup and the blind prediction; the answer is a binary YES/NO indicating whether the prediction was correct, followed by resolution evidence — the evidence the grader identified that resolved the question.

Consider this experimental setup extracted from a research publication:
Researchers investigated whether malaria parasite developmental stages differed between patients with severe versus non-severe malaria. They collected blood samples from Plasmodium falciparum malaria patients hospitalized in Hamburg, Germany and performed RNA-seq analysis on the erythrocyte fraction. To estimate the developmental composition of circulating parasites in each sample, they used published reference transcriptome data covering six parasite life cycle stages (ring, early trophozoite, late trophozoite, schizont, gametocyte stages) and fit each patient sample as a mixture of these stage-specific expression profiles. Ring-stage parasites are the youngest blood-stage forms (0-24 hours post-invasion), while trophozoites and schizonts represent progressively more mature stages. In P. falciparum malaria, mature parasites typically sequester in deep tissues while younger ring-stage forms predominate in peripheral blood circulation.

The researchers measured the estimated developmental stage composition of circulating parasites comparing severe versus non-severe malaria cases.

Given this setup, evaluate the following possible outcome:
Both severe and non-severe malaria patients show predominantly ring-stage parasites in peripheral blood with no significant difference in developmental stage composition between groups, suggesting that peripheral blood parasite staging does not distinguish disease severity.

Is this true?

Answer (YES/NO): NO